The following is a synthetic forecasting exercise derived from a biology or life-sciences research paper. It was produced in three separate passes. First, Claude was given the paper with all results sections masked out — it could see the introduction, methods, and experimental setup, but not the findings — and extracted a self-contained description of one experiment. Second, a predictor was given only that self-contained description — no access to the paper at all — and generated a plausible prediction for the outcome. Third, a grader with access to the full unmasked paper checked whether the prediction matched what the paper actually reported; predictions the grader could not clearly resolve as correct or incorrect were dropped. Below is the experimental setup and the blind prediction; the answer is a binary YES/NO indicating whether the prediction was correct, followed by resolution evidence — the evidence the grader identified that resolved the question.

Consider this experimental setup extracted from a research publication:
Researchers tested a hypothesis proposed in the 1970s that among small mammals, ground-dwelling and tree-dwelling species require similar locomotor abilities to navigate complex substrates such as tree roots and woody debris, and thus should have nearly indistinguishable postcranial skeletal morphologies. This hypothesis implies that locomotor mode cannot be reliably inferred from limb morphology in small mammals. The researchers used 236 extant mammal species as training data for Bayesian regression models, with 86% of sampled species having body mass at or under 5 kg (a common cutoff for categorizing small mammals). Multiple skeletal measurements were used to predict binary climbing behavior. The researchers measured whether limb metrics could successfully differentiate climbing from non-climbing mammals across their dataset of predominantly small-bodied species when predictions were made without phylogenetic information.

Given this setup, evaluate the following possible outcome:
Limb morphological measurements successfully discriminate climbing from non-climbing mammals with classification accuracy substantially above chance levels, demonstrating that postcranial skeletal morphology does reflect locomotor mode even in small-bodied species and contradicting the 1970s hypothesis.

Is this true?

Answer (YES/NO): YES